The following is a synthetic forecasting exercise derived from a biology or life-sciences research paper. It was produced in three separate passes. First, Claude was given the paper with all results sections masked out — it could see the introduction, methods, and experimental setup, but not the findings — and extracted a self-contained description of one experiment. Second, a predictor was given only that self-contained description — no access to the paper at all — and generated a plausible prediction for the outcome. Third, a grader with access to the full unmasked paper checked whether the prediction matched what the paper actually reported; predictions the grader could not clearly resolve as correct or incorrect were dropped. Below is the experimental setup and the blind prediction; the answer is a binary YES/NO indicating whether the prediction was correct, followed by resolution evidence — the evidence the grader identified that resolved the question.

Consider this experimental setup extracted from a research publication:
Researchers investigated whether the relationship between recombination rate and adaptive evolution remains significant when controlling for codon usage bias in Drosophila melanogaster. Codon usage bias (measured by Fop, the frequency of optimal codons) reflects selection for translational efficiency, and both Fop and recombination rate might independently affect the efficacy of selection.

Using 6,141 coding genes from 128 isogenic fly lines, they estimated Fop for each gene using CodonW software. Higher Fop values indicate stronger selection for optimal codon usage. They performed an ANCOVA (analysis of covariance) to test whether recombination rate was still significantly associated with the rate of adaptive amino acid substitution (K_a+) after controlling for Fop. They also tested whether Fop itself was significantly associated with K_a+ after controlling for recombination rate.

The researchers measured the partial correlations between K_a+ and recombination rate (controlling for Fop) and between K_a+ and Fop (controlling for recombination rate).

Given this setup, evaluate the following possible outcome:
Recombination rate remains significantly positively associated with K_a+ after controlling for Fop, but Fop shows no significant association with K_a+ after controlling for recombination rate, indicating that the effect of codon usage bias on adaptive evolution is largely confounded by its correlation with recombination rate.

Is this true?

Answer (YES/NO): YES